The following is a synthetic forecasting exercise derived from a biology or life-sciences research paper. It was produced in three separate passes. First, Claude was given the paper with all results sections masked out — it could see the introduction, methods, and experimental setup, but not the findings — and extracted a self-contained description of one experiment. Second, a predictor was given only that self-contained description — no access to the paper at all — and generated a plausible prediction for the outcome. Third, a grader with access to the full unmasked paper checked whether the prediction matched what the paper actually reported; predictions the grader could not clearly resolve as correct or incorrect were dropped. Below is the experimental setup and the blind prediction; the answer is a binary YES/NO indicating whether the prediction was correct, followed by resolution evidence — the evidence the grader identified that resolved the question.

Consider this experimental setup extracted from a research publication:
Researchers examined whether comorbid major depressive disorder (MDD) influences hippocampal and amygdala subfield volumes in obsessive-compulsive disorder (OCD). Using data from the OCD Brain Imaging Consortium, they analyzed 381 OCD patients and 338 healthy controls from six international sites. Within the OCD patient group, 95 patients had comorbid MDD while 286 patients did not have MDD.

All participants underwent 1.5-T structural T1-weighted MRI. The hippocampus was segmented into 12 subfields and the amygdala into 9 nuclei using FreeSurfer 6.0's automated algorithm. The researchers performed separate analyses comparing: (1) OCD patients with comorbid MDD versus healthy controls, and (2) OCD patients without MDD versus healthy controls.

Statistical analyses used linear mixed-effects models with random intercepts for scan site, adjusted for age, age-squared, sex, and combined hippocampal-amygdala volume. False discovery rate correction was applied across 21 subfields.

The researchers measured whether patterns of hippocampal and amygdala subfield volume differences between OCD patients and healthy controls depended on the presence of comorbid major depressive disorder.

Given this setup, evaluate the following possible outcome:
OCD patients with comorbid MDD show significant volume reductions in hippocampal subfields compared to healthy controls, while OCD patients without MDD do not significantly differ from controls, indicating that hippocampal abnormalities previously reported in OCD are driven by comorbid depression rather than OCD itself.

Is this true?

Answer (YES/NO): NO